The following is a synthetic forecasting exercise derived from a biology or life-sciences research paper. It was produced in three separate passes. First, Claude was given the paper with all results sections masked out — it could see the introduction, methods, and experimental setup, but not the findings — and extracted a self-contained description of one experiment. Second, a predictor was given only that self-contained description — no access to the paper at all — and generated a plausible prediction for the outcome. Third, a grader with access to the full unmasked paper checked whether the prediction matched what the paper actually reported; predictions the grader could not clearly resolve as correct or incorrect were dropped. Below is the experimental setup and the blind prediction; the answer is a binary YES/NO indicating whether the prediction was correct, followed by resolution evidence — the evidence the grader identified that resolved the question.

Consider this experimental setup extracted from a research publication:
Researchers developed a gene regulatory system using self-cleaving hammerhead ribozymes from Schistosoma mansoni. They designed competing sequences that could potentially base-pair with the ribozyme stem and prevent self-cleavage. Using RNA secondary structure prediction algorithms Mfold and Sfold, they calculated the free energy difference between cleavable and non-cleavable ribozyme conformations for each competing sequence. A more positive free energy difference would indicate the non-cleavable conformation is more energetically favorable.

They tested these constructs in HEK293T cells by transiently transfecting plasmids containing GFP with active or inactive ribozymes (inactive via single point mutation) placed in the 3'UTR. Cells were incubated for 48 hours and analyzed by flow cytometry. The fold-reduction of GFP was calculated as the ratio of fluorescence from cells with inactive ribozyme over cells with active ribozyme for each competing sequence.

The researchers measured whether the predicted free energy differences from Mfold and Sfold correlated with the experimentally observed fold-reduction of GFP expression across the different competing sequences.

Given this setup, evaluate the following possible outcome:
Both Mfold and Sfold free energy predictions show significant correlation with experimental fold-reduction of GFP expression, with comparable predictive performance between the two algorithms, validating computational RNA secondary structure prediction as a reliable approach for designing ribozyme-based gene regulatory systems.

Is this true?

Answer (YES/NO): NO